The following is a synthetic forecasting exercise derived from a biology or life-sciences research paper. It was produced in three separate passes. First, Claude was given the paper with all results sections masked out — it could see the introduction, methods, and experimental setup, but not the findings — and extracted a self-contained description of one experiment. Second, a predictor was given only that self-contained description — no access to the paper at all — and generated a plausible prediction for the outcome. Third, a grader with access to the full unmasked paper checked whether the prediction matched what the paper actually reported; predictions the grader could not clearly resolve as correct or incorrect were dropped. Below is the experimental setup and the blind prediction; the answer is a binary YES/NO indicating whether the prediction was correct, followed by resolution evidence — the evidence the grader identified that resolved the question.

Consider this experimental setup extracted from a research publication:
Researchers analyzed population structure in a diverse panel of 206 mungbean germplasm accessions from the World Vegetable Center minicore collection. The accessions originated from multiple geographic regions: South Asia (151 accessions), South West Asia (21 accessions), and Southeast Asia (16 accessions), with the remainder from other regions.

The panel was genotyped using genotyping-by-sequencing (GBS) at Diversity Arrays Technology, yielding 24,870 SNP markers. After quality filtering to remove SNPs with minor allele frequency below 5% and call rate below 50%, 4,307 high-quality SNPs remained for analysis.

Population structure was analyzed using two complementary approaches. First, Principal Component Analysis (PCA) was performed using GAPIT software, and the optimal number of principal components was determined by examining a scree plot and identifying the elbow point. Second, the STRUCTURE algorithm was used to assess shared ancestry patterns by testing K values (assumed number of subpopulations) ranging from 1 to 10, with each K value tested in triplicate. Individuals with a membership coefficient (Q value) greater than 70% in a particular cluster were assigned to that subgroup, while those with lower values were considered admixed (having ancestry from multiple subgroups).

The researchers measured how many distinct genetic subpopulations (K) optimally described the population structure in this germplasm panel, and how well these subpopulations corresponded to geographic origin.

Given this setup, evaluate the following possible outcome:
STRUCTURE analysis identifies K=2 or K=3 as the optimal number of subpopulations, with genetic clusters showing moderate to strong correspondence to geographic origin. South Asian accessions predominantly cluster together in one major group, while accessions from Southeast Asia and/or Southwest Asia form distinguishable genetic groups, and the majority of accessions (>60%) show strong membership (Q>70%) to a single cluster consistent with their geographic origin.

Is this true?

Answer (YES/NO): NO